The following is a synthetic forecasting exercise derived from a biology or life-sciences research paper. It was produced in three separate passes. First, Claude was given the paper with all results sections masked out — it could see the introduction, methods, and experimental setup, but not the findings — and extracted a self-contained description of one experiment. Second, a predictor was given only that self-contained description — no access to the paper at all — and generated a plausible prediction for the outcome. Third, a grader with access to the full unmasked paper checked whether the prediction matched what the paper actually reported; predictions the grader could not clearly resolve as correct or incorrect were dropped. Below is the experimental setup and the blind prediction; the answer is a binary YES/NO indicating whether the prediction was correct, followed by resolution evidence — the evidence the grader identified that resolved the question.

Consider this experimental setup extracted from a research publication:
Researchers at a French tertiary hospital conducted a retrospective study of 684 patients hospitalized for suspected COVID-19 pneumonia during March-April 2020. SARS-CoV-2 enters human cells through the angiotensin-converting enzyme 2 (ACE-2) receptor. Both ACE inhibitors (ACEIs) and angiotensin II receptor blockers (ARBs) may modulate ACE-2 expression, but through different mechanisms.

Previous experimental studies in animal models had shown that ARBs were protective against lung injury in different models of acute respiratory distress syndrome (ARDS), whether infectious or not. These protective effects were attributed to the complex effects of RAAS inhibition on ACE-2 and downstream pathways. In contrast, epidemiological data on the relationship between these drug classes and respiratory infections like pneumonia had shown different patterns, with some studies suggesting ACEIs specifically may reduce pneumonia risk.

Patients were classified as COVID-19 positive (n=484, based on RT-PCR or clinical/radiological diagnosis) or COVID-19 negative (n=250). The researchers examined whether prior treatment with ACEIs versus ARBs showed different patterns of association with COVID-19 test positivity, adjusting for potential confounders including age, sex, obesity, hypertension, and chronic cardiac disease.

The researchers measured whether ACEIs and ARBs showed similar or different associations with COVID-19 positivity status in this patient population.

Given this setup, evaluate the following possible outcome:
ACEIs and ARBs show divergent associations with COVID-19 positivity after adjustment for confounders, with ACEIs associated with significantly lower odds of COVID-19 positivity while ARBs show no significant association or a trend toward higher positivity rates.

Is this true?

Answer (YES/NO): NO